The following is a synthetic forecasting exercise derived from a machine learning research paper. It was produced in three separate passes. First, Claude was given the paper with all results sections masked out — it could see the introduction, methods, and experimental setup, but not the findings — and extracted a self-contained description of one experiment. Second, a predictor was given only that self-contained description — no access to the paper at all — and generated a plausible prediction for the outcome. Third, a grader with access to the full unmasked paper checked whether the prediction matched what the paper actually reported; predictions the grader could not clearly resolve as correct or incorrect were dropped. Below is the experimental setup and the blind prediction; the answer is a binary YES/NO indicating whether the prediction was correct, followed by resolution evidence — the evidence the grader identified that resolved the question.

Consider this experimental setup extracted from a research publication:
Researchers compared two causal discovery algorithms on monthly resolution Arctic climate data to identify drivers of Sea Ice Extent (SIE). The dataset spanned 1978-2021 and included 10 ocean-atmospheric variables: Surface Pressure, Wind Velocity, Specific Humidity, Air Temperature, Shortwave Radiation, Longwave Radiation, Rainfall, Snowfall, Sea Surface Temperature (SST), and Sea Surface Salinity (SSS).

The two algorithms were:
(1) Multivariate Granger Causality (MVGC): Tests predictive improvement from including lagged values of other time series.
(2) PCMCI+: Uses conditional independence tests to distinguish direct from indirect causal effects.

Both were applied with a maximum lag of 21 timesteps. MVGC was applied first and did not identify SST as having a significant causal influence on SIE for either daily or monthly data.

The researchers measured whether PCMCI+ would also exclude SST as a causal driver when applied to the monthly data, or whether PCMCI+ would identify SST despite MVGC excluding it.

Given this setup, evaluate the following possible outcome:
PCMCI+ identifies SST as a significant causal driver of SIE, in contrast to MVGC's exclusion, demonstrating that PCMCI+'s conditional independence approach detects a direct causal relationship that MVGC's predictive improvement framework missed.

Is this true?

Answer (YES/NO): YES